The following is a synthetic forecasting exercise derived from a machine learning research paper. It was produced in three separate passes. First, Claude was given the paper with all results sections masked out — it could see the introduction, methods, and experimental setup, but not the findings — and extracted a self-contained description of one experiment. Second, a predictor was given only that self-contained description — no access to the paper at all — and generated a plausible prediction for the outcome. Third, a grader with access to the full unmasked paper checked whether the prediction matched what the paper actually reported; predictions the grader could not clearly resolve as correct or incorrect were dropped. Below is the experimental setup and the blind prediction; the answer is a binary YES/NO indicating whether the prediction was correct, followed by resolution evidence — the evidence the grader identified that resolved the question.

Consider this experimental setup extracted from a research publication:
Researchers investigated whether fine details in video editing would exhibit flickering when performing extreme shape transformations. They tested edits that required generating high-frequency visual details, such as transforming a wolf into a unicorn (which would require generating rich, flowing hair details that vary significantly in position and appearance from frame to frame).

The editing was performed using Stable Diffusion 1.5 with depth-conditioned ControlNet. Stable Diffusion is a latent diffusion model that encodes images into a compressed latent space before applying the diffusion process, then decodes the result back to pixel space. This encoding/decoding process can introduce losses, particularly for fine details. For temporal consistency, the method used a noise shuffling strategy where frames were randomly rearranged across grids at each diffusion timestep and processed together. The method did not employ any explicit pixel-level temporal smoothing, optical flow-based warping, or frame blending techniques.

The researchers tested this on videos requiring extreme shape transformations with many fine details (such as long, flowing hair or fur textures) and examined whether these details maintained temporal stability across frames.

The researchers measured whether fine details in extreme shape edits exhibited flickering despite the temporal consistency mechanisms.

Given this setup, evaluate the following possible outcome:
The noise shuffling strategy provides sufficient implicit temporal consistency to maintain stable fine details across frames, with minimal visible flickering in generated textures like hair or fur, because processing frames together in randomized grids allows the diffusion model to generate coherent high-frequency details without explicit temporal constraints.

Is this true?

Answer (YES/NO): NO